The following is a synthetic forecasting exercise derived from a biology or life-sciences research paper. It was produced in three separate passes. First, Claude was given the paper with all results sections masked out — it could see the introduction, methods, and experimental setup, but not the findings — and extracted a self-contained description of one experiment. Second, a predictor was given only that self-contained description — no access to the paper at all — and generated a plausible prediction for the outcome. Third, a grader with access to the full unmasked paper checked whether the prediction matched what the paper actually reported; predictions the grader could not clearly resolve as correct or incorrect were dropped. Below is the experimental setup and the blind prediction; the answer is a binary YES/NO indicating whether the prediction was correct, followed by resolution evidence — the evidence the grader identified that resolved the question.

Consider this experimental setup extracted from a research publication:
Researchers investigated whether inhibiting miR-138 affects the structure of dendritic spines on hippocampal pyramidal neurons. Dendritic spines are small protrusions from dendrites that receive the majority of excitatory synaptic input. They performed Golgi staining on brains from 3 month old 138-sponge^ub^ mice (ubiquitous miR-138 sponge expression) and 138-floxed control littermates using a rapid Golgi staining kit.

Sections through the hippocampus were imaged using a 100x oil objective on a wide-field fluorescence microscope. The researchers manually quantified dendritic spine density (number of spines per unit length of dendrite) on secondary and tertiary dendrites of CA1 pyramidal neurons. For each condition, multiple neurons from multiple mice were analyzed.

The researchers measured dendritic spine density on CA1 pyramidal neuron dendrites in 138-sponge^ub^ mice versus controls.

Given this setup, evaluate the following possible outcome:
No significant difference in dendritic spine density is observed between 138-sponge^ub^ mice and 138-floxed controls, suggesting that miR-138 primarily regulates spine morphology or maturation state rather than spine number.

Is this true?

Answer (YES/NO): NO